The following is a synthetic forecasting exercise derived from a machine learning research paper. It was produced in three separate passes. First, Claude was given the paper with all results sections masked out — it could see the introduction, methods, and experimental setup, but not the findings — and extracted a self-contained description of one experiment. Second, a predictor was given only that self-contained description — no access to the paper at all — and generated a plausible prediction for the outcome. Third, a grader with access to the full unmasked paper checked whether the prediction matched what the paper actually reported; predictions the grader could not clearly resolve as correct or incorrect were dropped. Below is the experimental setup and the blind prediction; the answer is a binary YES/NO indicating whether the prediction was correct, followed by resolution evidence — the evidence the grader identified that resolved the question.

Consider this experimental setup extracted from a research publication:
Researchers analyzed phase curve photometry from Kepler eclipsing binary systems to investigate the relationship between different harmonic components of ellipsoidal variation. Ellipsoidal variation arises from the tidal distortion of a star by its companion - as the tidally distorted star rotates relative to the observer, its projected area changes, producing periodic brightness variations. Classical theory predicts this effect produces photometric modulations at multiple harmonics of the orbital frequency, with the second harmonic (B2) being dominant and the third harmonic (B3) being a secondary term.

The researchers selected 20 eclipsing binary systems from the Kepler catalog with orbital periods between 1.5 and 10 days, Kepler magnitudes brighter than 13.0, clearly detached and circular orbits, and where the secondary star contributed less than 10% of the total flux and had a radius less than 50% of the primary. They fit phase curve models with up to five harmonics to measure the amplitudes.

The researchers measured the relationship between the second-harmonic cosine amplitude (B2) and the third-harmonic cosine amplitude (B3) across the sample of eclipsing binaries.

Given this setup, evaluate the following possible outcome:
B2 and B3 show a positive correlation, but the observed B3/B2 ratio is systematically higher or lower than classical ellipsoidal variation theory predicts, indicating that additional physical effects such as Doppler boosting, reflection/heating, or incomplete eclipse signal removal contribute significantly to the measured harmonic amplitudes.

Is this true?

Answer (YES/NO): NO